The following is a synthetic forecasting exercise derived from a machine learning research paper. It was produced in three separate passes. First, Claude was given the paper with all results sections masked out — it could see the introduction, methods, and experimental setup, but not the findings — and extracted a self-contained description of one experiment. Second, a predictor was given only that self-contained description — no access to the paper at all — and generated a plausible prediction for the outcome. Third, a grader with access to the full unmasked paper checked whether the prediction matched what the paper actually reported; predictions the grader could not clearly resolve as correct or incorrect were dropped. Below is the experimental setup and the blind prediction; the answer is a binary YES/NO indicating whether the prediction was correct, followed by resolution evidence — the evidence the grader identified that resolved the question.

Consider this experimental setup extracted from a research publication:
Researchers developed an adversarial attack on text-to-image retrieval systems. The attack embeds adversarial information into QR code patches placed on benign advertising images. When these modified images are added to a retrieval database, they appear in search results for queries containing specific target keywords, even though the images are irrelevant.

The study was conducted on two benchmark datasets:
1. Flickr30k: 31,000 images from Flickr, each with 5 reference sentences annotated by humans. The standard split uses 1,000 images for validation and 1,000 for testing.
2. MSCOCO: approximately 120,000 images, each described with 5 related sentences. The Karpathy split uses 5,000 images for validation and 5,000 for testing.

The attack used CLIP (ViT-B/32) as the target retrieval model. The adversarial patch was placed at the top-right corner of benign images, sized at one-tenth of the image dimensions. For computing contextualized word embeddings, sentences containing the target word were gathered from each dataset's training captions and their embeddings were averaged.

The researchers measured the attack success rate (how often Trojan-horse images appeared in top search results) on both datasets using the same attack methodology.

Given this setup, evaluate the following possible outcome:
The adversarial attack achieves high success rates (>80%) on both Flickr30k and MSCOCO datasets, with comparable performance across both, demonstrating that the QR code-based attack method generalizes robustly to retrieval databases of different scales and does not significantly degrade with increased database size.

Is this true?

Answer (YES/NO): NO